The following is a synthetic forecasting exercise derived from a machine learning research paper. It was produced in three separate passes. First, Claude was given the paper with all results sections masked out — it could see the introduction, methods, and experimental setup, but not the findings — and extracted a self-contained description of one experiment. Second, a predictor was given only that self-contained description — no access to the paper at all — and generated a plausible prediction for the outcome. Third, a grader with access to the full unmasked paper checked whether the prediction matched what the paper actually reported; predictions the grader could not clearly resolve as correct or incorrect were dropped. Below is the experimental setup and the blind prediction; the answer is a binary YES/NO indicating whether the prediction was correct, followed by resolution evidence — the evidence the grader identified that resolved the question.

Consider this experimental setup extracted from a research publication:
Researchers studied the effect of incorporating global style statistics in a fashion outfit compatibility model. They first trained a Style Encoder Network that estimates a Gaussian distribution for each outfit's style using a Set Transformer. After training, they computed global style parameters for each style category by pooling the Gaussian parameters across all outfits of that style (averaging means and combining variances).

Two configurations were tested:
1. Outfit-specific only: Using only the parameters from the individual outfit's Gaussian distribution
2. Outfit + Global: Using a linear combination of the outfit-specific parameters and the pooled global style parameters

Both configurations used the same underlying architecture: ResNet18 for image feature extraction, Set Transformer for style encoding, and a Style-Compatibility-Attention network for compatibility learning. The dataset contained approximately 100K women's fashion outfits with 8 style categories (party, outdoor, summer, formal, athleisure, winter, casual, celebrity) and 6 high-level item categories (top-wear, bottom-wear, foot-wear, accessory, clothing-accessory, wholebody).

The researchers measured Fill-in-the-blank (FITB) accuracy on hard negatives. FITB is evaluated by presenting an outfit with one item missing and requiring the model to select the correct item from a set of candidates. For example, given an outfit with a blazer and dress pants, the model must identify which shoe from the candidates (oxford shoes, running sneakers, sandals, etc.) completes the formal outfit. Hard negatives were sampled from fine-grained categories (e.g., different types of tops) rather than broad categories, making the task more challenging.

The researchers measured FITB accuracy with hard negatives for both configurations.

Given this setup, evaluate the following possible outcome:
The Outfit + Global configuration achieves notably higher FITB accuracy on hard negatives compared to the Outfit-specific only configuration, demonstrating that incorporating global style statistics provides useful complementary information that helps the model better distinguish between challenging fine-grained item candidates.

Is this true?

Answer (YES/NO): NO